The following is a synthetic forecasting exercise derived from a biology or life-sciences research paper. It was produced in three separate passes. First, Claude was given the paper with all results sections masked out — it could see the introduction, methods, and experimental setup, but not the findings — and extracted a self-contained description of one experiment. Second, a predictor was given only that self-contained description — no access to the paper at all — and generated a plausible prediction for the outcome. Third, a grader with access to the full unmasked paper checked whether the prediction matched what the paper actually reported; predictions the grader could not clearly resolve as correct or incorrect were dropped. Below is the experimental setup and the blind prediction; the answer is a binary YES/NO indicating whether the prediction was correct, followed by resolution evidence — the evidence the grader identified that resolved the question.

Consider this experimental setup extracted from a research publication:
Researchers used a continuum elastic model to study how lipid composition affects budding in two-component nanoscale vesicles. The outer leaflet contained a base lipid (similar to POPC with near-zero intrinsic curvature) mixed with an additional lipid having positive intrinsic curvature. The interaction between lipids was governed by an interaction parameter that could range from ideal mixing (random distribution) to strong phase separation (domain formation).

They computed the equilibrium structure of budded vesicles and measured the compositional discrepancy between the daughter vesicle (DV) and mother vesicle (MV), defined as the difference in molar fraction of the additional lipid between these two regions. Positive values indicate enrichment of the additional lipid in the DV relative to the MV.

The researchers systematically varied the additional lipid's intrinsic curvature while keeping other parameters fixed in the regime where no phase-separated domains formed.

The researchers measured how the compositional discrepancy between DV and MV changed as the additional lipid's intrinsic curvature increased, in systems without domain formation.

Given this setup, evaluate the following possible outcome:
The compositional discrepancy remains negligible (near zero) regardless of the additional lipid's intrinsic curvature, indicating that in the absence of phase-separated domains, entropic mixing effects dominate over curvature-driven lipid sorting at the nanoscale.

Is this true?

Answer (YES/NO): NO